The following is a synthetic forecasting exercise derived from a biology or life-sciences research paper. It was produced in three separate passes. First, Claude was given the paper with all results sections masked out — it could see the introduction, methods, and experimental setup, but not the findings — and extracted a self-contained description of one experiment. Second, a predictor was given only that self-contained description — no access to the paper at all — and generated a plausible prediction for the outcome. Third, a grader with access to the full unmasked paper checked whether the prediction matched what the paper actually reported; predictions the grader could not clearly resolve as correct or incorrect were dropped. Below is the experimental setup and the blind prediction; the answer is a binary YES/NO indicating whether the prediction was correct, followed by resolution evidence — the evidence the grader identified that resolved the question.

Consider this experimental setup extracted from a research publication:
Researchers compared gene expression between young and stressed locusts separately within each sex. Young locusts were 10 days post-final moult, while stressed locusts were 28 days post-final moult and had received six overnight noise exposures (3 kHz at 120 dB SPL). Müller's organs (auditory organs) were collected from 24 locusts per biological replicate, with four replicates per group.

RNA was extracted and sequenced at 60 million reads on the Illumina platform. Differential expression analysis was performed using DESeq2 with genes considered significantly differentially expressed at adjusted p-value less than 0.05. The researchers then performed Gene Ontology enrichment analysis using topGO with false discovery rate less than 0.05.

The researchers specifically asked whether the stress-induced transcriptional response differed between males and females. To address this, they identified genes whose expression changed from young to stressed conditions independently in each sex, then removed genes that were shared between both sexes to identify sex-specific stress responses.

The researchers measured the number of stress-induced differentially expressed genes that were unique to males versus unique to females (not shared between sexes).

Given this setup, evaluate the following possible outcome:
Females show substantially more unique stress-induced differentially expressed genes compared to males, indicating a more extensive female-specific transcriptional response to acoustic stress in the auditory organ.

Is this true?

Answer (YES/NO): NO